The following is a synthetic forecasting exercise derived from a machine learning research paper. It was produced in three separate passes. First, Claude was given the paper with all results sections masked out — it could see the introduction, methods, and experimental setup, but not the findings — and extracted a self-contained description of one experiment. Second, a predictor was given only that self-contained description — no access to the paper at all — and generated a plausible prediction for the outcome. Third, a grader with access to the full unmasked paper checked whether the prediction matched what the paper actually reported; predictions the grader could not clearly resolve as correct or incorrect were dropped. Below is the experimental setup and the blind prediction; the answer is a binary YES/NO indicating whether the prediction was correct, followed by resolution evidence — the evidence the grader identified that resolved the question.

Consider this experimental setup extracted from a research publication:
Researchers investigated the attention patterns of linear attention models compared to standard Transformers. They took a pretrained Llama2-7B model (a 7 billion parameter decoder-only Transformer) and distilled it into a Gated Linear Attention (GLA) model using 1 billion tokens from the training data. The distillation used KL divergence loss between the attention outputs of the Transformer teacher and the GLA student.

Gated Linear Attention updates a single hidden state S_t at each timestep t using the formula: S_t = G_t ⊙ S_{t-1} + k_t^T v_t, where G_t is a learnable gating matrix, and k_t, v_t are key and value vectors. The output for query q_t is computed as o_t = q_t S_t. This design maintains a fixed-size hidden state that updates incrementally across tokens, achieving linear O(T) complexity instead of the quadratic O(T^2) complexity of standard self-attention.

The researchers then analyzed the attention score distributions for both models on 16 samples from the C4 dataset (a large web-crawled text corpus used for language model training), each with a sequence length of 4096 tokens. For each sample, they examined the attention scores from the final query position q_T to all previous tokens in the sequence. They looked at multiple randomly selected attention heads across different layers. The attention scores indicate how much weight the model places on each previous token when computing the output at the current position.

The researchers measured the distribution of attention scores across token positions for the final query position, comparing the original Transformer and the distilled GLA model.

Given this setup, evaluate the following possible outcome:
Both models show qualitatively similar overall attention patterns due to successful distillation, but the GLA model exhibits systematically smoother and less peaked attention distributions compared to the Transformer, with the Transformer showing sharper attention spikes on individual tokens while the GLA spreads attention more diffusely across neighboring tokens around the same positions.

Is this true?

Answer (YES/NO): NO